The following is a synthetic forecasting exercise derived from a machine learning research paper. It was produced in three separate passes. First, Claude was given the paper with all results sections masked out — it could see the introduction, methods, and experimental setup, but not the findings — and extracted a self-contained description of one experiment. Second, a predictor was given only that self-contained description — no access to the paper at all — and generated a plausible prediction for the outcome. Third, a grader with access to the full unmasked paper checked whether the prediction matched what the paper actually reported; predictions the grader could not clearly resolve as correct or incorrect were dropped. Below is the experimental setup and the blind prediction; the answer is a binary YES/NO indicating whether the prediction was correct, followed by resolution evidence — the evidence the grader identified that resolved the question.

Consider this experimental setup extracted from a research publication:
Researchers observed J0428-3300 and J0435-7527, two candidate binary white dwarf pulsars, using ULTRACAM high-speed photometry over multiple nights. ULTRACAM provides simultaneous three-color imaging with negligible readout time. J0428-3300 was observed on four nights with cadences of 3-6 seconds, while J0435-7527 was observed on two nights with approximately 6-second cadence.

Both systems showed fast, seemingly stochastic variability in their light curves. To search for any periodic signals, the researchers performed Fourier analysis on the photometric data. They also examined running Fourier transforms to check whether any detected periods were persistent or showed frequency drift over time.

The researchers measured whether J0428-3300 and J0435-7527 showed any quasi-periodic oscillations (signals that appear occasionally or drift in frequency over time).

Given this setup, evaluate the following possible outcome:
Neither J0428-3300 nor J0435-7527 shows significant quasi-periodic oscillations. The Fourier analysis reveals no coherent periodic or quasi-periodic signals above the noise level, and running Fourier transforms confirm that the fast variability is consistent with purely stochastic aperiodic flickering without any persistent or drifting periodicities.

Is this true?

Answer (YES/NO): NO